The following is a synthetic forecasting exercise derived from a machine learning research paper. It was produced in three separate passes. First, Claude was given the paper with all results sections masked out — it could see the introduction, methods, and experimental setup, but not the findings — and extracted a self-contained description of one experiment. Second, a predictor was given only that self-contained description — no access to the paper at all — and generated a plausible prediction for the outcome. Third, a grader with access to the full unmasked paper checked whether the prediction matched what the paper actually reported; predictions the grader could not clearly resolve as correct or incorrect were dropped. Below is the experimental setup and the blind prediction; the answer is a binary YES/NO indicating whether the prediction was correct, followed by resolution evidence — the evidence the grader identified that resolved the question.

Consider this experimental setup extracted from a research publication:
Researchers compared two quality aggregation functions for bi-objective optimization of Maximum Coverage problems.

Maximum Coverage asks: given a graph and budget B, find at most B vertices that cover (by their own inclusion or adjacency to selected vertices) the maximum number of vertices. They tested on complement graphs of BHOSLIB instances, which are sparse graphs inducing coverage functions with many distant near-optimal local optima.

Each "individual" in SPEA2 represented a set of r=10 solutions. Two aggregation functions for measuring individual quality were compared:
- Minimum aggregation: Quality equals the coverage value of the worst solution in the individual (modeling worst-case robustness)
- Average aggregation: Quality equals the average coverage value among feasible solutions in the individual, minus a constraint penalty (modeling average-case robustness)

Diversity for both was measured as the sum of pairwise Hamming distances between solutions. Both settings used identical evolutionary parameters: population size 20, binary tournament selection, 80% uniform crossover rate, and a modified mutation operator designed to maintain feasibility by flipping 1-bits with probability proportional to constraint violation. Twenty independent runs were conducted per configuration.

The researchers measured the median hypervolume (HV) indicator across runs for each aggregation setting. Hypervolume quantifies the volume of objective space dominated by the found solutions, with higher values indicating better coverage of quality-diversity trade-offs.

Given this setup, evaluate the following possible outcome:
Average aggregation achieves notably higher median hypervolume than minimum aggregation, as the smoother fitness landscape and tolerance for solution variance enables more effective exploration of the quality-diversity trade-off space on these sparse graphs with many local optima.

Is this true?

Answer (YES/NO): NO